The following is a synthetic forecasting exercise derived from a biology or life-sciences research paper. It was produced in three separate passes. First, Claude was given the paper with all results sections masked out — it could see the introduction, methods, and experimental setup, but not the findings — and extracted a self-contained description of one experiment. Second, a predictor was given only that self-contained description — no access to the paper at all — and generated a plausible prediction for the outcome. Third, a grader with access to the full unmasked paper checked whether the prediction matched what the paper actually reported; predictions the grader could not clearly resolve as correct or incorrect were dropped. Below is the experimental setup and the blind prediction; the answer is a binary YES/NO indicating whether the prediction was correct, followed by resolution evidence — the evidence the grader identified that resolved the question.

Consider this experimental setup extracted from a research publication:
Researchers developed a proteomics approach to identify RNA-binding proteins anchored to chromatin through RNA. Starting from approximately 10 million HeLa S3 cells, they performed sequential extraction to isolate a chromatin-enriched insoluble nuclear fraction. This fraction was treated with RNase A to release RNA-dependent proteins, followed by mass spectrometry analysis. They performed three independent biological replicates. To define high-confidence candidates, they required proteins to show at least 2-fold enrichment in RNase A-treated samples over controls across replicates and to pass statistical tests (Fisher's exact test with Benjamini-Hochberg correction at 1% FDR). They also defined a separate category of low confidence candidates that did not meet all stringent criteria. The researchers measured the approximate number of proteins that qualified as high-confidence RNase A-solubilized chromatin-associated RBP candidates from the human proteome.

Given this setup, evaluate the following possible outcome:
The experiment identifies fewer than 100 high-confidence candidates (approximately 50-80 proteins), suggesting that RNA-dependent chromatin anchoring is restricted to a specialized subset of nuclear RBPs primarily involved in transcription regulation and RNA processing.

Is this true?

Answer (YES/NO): NO